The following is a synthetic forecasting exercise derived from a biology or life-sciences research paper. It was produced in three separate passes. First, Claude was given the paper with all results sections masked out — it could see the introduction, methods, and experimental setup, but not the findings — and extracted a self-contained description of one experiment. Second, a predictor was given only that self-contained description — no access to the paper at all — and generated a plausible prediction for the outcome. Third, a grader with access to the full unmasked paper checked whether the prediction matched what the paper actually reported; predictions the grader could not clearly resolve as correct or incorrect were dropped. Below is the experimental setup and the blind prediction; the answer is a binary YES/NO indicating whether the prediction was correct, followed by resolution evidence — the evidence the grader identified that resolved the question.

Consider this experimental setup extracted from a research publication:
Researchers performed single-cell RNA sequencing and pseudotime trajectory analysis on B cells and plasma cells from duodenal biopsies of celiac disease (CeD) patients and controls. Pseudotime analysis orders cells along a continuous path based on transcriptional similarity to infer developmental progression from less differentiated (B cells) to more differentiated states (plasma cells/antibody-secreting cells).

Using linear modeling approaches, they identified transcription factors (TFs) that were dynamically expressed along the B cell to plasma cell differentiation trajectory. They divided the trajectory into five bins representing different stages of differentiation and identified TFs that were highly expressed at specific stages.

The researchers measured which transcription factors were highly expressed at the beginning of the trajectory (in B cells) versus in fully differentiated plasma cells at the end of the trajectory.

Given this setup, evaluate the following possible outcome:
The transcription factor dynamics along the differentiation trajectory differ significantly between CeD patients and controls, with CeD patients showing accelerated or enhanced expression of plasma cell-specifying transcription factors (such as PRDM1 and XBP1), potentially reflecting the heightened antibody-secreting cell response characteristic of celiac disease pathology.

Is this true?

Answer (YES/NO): NO